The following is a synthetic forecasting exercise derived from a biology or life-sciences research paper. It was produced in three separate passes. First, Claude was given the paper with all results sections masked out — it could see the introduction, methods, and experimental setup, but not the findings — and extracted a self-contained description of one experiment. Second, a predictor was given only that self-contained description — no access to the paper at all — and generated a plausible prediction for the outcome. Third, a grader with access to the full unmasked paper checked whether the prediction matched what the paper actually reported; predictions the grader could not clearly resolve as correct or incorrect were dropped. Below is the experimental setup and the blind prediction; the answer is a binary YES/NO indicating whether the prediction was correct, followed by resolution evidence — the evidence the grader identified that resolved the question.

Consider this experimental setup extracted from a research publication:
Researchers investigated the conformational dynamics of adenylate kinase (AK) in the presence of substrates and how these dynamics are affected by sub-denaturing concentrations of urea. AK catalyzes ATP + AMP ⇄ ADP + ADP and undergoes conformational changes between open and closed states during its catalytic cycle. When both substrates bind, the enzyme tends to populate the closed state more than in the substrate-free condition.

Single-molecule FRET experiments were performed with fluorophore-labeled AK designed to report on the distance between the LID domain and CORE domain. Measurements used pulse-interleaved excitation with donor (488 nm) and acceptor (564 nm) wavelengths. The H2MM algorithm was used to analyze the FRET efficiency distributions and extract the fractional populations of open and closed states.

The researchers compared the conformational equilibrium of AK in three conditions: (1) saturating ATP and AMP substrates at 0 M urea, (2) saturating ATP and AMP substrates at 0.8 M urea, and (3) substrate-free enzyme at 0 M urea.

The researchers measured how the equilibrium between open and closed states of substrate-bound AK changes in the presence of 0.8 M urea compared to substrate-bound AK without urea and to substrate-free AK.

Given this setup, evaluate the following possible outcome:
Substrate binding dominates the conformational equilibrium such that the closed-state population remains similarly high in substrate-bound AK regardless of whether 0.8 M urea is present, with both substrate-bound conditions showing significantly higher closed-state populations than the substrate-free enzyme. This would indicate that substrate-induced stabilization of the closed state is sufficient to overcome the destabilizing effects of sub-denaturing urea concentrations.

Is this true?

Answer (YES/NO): NO